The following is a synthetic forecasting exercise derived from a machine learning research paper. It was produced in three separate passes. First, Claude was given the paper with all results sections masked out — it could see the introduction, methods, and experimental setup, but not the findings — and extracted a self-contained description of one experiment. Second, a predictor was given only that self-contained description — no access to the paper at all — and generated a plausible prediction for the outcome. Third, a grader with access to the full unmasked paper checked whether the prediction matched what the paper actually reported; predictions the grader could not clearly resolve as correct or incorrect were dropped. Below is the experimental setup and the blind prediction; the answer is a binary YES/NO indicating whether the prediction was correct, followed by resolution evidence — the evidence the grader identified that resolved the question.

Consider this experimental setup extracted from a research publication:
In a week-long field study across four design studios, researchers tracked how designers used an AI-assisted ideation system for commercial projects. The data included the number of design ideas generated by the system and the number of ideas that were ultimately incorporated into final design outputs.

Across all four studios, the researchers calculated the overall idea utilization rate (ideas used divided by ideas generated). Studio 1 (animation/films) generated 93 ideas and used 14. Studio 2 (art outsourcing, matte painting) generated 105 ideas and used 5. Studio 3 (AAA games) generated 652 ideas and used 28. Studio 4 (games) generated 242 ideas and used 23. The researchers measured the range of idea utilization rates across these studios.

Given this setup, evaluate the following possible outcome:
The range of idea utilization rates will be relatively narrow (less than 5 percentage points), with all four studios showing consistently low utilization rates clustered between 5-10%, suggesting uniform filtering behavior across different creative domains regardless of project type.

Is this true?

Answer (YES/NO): NO